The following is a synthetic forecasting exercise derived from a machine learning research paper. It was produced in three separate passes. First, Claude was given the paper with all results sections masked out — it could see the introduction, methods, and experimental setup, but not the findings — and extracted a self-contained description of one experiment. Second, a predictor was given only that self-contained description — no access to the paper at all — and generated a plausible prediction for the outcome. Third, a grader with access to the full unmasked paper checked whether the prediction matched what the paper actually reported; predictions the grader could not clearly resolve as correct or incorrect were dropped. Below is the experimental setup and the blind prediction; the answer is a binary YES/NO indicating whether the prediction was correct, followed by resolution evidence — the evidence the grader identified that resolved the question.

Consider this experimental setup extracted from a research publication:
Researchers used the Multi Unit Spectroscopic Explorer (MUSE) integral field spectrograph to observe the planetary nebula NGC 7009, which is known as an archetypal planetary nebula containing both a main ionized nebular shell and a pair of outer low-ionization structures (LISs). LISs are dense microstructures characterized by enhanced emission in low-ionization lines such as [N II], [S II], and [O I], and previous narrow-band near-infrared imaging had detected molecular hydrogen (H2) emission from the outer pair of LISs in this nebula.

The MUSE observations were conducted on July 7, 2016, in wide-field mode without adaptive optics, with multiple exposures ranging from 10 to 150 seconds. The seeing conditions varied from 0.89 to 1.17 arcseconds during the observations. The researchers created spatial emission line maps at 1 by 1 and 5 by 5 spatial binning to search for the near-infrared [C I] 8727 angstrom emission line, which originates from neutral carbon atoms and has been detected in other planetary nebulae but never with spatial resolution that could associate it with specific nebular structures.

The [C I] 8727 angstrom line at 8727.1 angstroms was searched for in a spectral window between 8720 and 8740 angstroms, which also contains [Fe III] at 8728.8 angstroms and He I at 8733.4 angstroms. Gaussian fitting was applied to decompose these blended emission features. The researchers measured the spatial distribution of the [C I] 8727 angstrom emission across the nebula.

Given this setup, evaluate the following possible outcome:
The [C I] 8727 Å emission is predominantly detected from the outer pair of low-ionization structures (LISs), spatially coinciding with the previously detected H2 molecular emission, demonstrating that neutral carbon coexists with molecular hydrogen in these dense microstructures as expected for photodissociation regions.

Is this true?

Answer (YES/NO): YES